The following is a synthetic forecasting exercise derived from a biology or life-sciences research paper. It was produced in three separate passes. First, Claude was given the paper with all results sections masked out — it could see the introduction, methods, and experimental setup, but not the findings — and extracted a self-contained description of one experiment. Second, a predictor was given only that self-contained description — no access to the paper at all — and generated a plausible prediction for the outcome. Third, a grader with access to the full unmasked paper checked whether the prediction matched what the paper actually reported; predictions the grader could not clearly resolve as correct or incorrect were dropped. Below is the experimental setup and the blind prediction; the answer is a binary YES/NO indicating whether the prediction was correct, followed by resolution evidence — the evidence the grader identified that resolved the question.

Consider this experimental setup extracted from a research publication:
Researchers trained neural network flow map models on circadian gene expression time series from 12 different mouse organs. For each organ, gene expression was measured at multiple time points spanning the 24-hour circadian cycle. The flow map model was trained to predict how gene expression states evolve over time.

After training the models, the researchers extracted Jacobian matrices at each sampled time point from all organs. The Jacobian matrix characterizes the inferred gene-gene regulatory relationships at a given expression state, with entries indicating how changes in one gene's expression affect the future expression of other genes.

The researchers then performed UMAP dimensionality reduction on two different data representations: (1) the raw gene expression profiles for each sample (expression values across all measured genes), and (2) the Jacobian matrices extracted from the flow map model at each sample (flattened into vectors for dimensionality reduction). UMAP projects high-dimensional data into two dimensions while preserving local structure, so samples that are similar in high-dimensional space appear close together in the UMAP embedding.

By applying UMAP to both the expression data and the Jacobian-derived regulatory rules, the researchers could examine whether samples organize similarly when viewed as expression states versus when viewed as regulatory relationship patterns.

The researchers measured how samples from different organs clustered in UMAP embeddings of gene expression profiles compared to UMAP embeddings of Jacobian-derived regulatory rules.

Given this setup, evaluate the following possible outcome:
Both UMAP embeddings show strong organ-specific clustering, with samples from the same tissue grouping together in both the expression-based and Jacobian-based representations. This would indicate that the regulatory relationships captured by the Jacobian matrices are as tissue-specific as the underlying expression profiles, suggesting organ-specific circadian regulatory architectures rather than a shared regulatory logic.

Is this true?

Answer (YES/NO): NO